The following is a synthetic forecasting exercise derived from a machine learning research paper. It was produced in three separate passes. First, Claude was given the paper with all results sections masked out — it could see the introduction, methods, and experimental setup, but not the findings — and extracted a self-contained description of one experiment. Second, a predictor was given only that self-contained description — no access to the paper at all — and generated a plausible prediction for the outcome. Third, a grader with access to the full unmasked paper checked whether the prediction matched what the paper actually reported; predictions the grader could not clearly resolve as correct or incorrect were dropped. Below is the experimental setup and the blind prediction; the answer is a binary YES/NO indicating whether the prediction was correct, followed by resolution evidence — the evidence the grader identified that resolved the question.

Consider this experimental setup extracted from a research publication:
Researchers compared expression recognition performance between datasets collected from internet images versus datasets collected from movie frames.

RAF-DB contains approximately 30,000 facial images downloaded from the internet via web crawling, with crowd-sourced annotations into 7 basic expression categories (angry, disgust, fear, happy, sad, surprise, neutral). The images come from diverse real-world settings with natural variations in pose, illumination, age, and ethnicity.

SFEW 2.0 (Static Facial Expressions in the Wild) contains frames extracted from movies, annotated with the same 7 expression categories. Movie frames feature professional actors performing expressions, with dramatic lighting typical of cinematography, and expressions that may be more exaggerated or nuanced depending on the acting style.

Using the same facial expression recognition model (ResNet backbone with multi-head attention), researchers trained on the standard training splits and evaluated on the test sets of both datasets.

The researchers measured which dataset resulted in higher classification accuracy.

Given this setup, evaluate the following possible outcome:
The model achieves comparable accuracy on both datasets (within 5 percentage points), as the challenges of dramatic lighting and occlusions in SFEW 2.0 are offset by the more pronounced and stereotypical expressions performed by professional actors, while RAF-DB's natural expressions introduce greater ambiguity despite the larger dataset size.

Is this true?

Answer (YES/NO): NO